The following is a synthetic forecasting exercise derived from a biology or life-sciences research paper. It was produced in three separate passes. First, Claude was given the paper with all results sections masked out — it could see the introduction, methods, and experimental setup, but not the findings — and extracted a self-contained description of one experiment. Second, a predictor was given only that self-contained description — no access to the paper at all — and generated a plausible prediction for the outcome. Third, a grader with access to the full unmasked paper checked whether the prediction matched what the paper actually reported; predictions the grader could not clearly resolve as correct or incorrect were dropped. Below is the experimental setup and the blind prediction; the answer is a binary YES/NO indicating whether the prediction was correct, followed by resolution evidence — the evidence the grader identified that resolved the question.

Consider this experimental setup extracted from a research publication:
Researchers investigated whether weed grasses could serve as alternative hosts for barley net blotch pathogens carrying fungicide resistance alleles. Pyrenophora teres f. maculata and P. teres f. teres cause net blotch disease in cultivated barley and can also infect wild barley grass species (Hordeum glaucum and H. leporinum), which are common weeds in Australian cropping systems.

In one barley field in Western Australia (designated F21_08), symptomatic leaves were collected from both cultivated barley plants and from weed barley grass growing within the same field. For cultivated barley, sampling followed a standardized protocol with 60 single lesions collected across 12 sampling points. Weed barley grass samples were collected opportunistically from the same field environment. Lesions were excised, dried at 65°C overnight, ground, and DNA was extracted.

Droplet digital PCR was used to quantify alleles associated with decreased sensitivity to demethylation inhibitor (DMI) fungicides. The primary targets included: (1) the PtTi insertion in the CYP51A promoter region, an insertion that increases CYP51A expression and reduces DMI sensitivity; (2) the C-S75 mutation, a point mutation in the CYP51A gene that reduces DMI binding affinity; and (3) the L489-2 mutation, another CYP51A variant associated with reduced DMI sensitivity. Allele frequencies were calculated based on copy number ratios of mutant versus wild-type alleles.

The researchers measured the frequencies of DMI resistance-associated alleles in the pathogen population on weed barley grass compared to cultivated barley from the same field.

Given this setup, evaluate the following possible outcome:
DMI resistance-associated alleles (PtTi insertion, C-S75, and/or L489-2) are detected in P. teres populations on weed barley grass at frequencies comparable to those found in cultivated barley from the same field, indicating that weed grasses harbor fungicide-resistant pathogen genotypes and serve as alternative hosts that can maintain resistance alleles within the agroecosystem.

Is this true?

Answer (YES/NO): NO